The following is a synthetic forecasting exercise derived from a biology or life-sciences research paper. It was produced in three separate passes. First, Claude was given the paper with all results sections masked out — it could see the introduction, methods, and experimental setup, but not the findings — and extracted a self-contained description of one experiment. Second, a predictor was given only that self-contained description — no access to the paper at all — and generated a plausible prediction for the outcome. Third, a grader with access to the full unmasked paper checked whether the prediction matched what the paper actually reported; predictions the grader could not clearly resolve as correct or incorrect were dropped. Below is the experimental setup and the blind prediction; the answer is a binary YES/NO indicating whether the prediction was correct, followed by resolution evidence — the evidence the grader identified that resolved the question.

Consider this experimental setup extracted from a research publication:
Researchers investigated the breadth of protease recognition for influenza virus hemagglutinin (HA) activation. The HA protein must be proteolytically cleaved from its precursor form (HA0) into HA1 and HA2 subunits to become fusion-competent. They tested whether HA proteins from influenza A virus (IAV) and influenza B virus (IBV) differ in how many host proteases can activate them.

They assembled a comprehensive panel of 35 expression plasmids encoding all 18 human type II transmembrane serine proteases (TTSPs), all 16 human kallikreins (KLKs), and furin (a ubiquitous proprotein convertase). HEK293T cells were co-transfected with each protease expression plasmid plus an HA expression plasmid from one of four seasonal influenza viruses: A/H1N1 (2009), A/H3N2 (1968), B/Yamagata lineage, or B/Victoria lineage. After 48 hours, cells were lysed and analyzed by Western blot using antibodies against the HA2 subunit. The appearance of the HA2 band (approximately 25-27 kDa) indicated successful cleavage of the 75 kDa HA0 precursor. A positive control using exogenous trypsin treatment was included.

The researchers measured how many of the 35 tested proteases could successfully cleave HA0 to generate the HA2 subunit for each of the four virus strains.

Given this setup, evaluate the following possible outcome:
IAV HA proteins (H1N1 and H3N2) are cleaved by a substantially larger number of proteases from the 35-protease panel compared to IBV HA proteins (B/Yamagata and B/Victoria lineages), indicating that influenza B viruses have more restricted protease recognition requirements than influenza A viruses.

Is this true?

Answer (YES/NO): NO